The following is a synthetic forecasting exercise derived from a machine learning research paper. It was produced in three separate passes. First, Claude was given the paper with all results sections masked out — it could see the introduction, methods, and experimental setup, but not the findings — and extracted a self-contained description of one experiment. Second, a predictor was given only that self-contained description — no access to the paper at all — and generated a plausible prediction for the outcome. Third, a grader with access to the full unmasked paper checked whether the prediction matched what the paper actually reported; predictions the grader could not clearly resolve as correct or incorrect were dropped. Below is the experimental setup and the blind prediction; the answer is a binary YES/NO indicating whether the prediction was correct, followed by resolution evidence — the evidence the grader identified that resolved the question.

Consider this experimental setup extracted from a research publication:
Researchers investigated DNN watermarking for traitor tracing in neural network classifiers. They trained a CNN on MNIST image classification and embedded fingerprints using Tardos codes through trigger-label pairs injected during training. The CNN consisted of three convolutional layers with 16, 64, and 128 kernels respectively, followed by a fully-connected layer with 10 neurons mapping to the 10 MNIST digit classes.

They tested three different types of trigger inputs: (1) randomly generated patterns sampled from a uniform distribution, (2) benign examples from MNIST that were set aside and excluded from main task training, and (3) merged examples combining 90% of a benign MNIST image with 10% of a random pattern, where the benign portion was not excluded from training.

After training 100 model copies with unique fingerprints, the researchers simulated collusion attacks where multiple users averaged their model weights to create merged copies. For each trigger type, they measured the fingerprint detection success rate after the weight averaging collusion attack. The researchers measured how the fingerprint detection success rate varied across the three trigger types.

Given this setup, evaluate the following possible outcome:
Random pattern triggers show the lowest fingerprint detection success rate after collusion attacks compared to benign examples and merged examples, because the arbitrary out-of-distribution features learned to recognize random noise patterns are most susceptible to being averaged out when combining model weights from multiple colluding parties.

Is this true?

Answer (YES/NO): NO